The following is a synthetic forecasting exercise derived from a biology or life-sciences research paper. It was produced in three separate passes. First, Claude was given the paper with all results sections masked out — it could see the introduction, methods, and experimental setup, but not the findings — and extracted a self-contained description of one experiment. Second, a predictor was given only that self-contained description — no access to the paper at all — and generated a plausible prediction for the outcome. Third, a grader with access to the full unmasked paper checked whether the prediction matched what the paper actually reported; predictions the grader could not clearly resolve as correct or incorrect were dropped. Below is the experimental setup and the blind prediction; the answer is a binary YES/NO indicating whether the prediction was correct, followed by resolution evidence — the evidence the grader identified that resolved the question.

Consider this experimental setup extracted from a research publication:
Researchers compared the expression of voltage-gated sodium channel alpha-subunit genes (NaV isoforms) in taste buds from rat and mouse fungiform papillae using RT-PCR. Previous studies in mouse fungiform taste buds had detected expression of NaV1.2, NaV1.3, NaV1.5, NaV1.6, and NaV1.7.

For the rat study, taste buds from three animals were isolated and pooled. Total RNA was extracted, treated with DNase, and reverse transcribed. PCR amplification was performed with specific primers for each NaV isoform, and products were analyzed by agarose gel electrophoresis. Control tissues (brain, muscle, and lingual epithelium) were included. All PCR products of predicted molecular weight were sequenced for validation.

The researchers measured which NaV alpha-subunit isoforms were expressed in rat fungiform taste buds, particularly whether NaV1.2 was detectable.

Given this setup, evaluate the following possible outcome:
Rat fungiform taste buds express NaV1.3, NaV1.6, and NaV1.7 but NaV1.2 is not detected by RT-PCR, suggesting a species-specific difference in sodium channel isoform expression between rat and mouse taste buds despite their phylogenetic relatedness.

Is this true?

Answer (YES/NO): YES